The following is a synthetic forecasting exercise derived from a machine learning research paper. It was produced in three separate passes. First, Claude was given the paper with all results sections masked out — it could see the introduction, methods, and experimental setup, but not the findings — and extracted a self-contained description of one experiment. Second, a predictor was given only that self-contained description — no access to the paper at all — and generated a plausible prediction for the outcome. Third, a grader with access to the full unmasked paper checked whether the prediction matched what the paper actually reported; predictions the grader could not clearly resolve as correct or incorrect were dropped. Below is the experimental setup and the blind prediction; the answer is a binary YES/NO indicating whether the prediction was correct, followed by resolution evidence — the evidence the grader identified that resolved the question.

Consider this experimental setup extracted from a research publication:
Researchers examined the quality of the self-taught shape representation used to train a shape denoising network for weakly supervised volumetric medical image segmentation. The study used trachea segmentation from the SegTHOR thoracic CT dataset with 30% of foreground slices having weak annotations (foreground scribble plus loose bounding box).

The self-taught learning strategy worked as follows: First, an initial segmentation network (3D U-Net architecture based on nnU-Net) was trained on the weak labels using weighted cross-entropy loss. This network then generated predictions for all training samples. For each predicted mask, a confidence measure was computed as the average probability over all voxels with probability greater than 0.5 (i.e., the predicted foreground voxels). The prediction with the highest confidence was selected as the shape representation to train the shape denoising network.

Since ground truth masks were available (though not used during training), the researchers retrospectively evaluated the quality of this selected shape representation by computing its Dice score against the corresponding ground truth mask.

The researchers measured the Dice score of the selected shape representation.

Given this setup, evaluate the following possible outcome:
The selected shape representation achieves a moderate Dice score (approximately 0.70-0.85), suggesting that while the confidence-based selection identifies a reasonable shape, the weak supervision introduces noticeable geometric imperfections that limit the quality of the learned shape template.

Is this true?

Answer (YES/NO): NO